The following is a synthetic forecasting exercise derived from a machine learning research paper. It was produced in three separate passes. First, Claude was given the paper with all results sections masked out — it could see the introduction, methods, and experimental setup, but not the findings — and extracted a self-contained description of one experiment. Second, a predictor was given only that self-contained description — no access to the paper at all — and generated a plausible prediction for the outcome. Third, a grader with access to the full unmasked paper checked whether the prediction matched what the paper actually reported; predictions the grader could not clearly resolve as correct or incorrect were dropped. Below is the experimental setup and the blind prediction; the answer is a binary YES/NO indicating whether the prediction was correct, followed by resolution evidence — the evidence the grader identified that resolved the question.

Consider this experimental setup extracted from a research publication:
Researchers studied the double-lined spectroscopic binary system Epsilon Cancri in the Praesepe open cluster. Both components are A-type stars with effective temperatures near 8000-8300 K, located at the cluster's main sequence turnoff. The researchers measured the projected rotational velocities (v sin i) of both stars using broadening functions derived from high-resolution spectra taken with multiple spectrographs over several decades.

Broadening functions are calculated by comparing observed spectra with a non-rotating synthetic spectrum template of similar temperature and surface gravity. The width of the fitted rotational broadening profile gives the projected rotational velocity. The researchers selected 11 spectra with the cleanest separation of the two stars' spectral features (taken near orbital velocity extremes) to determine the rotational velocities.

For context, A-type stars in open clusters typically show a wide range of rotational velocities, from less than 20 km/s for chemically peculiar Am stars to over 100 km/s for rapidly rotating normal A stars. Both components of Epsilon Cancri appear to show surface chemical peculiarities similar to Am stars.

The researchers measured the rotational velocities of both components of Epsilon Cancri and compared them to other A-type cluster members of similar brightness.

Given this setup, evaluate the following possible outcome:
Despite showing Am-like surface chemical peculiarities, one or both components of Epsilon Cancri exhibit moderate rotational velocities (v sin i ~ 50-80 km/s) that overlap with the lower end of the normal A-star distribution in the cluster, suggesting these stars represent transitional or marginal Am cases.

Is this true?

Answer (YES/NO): YES